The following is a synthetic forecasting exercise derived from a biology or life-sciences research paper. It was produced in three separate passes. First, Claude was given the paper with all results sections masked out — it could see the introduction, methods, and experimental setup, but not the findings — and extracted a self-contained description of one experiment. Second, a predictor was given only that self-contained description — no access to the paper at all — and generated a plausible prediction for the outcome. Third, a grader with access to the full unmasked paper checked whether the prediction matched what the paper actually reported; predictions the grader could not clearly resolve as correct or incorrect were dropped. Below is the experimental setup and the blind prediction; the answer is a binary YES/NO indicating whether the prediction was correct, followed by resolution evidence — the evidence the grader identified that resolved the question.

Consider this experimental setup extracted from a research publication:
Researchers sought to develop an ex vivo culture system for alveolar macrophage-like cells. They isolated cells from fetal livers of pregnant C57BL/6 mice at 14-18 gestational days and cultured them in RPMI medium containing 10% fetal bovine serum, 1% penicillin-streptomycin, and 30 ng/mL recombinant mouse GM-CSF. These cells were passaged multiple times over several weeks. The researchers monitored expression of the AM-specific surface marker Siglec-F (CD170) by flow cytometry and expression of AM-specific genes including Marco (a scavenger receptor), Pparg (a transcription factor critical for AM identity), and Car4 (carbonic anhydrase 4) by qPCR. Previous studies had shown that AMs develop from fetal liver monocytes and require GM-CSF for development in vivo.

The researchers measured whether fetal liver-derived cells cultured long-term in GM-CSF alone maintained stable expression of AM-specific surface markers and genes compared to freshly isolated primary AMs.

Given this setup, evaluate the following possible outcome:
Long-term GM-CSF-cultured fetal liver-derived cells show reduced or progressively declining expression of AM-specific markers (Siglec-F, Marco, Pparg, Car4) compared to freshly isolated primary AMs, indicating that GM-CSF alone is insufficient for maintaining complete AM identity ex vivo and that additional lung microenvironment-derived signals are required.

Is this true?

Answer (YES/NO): YES